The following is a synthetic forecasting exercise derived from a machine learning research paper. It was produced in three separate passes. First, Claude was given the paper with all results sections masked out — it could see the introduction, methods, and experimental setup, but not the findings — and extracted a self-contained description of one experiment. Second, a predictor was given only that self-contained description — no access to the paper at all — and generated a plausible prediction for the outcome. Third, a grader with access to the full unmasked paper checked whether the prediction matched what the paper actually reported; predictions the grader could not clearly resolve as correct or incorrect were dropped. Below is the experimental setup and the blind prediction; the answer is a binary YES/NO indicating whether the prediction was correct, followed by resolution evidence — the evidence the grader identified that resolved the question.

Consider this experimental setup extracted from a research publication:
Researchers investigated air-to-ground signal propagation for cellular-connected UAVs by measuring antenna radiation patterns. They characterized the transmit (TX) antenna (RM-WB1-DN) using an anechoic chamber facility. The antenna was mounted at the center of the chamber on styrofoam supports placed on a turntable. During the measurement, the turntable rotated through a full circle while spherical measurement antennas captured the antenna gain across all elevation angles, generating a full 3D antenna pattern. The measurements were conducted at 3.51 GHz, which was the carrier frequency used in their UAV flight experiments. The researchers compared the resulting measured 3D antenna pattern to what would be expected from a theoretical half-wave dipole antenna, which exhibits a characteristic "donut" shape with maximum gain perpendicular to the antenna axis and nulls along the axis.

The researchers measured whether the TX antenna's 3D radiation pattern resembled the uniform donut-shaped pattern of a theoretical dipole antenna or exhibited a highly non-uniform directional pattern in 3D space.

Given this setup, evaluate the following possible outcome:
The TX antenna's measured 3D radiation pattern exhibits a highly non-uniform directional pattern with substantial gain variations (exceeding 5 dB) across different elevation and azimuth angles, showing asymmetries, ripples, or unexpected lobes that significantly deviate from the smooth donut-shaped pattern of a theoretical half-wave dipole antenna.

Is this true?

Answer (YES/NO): YES